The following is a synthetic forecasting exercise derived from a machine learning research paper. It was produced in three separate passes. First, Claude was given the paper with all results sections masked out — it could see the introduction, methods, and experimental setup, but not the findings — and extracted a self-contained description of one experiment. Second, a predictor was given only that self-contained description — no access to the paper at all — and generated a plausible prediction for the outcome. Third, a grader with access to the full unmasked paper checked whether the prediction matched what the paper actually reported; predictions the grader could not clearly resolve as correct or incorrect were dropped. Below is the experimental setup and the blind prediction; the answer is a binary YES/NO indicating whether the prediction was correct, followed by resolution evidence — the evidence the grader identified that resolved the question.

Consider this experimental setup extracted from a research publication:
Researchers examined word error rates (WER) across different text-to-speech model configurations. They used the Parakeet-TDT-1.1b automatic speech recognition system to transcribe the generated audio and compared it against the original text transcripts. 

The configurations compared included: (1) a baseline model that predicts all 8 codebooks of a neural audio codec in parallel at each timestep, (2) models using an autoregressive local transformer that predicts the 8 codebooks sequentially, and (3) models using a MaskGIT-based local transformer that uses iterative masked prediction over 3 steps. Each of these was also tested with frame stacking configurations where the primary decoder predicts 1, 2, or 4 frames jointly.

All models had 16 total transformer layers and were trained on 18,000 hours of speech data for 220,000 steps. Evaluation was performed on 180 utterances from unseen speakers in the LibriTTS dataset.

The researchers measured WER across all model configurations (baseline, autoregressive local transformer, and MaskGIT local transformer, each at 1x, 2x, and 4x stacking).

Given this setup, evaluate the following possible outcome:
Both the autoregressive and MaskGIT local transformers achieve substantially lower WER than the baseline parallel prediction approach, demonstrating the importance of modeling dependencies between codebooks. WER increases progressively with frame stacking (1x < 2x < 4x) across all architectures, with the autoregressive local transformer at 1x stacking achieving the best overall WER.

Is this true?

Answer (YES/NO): NO